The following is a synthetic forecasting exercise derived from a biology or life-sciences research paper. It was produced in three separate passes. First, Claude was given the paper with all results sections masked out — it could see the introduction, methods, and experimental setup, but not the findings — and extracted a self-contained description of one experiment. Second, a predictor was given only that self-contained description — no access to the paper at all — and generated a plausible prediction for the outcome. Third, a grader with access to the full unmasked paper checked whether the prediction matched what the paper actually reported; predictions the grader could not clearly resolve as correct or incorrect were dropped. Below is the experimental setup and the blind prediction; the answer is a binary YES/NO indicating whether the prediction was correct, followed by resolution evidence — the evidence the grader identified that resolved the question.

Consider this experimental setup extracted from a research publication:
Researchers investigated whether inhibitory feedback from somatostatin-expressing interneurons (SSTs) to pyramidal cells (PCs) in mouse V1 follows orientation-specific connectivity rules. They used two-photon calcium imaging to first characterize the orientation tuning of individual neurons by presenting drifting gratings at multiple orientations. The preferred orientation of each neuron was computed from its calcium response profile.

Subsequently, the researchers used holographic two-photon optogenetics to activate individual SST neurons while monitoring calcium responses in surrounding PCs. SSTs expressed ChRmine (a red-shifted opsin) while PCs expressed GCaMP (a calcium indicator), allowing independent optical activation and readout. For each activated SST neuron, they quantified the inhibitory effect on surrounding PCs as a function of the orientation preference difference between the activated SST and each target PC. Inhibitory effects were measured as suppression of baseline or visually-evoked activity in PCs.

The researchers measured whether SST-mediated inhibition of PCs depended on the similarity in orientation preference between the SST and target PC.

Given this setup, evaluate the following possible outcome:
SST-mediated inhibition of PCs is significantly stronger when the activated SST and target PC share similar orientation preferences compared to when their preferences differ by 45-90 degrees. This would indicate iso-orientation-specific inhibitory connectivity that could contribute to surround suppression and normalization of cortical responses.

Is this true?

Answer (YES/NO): YES